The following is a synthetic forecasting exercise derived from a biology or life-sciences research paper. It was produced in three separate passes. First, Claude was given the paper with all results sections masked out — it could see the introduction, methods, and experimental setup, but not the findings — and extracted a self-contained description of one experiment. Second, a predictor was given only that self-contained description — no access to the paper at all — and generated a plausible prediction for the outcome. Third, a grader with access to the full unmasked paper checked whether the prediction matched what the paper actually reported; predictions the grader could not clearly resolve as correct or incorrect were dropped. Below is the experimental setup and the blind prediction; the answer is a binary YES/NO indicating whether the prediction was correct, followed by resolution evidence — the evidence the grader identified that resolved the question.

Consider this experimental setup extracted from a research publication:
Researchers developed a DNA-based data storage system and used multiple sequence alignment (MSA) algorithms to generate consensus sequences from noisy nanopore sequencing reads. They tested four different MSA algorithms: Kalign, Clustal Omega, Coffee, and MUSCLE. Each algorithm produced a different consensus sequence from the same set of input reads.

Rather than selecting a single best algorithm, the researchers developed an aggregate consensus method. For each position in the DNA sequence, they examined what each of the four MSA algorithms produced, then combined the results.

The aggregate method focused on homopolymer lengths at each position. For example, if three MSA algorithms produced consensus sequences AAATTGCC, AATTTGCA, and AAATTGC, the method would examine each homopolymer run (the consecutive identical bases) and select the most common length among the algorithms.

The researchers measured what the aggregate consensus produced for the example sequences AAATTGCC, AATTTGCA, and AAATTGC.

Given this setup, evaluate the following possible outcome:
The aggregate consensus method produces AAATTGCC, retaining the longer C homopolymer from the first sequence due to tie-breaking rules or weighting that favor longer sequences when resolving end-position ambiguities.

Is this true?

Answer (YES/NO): NO